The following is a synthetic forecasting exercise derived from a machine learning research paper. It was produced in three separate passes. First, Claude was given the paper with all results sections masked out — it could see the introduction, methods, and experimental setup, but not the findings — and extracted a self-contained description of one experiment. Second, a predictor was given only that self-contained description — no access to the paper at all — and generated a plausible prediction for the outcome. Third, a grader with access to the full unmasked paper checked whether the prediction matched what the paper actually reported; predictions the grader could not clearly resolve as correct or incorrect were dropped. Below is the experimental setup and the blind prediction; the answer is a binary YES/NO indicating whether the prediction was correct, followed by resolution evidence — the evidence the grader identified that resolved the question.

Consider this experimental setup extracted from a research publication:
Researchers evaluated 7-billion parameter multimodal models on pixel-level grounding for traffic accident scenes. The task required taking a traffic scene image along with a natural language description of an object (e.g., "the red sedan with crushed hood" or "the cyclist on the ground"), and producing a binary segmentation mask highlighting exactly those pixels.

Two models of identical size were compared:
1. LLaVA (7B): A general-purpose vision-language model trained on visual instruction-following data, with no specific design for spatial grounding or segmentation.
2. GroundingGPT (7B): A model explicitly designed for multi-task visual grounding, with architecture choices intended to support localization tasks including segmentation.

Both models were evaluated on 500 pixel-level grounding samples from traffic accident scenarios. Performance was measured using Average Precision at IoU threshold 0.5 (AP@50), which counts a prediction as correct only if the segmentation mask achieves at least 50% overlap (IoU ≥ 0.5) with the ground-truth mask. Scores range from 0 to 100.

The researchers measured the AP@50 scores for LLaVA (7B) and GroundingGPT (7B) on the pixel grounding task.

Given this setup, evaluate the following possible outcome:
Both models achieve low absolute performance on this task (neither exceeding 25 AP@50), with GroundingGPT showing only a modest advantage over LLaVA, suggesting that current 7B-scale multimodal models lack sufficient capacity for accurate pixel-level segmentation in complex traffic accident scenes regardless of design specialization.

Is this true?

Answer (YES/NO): NO